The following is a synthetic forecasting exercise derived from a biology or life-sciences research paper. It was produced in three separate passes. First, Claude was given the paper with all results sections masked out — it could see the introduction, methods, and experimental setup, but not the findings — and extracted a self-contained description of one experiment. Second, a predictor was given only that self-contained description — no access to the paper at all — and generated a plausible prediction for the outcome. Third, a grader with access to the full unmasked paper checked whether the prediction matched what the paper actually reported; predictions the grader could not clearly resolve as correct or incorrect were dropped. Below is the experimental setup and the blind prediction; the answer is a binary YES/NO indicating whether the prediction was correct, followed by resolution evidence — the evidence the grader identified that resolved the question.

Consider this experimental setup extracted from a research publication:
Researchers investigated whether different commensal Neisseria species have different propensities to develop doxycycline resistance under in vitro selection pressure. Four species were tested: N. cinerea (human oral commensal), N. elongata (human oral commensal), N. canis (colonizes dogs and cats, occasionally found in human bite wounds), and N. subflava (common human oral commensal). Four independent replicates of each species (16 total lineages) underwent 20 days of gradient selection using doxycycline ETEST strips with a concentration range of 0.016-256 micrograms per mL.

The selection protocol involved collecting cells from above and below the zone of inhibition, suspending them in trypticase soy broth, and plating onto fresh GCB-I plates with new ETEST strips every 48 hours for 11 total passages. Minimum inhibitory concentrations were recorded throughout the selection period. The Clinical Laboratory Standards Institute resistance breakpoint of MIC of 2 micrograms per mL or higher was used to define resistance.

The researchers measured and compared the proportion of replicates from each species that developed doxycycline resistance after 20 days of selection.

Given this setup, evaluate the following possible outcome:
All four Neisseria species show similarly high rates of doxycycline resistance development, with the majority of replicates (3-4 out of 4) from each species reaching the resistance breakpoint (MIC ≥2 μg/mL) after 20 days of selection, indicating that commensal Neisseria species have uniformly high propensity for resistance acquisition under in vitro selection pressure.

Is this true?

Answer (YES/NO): NO